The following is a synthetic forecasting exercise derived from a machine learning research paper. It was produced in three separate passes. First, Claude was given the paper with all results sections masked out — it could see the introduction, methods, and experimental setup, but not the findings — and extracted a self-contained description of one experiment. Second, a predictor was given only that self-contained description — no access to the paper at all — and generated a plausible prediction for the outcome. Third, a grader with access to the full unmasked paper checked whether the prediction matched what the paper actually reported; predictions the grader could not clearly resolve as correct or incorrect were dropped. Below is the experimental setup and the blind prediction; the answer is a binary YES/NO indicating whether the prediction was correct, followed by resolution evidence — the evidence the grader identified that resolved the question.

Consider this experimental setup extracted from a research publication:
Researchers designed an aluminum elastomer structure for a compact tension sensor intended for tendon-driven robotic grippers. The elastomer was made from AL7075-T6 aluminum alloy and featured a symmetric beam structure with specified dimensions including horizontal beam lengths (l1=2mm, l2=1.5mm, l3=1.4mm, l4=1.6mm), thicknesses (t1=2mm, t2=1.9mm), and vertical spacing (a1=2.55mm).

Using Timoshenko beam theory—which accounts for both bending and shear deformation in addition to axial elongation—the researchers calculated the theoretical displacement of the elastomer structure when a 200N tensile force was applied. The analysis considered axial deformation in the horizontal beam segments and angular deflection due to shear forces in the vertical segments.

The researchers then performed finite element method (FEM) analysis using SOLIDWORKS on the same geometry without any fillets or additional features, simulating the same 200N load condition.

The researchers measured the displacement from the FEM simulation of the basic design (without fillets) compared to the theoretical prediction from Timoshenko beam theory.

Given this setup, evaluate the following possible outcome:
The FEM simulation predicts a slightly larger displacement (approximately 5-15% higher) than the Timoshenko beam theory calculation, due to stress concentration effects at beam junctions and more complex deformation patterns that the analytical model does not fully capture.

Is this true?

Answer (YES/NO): NO